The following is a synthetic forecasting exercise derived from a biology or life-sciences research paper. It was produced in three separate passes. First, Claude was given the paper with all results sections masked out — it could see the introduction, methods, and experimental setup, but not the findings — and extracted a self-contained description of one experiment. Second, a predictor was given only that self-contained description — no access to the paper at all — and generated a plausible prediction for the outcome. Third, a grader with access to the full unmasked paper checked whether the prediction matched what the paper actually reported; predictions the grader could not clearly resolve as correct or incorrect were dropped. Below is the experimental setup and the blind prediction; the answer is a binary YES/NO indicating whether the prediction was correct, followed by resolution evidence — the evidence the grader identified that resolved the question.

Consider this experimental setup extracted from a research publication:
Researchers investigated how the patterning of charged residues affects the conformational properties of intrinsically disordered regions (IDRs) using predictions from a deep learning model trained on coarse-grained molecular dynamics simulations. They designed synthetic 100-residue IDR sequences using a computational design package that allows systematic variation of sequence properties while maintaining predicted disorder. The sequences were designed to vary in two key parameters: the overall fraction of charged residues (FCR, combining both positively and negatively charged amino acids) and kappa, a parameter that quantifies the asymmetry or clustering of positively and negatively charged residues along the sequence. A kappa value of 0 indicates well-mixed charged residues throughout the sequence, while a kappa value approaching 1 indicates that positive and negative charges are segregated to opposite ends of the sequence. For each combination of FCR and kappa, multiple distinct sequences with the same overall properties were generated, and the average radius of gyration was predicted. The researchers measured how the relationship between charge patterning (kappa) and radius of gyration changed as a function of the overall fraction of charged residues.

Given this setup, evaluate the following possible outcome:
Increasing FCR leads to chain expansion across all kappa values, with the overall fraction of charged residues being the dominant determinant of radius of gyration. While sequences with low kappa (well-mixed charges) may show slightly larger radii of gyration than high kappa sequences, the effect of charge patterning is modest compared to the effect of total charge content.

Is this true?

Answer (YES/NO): NO